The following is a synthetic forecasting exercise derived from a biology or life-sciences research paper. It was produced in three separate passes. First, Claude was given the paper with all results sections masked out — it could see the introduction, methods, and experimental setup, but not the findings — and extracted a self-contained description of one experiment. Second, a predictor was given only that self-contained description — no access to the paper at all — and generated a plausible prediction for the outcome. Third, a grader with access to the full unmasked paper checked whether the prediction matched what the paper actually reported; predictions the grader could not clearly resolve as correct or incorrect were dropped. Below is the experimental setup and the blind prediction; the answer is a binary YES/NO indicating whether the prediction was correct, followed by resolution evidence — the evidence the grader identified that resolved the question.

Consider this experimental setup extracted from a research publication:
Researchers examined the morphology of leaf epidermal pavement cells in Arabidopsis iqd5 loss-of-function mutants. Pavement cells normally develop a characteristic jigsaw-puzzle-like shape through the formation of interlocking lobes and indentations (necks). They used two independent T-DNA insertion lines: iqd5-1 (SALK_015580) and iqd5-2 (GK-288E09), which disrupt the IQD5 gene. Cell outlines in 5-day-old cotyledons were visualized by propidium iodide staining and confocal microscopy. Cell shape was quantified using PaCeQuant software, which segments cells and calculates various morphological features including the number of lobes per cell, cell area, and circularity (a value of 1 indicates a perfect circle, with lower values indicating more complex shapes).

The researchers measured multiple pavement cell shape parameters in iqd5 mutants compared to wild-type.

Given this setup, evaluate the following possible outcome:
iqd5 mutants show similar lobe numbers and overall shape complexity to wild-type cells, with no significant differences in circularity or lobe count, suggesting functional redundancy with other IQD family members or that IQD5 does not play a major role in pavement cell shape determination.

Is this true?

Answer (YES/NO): NO